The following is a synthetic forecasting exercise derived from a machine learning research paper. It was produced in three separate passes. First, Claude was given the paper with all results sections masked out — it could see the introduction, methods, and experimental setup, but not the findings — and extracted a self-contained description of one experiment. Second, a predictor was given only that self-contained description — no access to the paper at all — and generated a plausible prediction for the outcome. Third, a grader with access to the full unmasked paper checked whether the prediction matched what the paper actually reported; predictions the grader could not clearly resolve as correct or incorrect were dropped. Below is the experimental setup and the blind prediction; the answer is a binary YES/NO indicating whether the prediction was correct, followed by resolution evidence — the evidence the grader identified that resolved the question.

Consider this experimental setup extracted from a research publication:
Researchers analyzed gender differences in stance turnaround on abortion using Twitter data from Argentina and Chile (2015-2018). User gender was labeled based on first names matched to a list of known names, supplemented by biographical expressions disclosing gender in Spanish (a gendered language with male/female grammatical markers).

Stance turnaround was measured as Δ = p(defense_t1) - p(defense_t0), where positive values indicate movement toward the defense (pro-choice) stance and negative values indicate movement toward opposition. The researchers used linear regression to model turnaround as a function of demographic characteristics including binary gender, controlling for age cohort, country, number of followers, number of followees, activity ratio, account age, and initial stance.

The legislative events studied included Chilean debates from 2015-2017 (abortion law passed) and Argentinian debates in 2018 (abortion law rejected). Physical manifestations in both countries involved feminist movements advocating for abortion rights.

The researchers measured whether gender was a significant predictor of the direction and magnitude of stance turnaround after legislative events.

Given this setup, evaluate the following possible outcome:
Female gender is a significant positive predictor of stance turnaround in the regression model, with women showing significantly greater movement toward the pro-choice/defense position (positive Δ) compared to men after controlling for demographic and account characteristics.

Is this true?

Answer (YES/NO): YES